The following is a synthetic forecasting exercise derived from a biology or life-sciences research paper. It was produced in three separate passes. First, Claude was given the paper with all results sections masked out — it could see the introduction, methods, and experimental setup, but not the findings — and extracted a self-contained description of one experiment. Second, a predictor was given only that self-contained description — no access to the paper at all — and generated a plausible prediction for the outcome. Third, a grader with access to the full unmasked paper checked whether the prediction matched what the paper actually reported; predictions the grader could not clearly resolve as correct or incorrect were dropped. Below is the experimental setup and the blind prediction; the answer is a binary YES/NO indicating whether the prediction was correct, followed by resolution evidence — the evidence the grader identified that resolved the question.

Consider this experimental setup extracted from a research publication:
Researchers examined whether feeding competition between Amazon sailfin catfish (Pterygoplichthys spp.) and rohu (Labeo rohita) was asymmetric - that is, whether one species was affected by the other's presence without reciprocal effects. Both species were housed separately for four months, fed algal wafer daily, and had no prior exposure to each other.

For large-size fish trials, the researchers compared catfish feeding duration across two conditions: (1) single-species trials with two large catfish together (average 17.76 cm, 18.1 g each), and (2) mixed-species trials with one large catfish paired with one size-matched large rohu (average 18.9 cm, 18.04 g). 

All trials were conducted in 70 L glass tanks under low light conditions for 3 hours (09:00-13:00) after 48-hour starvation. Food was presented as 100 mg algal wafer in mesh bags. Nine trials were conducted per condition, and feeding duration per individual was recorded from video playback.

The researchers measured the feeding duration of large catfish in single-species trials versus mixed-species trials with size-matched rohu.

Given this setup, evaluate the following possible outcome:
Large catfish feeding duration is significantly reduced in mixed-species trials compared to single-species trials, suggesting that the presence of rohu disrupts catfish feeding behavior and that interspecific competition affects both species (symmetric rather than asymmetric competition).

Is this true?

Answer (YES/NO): NO